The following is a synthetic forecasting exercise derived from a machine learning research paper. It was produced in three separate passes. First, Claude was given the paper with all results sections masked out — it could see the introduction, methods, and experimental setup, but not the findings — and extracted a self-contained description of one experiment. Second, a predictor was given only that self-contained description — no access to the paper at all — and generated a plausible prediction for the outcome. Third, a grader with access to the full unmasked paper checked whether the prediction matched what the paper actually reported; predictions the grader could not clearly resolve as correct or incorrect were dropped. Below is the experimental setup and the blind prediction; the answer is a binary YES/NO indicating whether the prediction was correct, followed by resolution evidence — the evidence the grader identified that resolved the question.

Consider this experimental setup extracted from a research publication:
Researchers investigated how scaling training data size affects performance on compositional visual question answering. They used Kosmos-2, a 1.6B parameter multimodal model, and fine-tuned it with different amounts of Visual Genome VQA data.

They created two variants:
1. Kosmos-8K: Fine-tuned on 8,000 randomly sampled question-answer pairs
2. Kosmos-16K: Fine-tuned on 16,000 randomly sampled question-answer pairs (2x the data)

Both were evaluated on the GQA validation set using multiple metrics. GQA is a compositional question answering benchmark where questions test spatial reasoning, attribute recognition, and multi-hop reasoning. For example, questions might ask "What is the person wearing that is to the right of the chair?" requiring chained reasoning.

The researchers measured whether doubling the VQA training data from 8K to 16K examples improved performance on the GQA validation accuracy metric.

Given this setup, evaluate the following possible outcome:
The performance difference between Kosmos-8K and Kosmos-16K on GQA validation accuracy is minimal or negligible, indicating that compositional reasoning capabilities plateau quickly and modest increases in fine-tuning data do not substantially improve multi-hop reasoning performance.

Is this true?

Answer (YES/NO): YES